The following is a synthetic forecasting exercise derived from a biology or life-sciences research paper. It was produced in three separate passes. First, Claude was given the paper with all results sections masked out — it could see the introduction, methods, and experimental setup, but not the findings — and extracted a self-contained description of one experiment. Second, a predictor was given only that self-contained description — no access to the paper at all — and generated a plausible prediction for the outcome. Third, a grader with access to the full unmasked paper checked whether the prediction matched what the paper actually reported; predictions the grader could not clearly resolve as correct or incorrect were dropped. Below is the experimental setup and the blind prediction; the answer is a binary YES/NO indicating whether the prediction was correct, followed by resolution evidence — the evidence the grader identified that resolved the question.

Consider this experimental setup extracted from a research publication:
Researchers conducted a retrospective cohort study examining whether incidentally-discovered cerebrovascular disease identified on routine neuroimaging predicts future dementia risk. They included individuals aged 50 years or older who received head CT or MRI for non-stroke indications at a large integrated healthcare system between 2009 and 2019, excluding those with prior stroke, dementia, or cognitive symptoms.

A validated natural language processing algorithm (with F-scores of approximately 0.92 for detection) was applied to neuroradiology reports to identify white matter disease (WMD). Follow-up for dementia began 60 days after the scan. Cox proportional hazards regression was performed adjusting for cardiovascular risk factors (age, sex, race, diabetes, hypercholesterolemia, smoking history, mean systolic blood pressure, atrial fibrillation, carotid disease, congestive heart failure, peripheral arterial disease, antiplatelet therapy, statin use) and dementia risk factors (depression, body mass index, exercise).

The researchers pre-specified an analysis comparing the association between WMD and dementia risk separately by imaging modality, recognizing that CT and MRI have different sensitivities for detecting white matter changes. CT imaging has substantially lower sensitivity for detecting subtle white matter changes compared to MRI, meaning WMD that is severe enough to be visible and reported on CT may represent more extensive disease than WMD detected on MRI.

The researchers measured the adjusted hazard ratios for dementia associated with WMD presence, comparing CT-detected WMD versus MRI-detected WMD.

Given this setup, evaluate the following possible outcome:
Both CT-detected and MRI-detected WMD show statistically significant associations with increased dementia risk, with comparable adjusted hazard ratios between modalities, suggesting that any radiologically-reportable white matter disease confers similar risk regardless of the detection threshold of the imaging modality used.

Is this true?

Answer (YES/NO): NO